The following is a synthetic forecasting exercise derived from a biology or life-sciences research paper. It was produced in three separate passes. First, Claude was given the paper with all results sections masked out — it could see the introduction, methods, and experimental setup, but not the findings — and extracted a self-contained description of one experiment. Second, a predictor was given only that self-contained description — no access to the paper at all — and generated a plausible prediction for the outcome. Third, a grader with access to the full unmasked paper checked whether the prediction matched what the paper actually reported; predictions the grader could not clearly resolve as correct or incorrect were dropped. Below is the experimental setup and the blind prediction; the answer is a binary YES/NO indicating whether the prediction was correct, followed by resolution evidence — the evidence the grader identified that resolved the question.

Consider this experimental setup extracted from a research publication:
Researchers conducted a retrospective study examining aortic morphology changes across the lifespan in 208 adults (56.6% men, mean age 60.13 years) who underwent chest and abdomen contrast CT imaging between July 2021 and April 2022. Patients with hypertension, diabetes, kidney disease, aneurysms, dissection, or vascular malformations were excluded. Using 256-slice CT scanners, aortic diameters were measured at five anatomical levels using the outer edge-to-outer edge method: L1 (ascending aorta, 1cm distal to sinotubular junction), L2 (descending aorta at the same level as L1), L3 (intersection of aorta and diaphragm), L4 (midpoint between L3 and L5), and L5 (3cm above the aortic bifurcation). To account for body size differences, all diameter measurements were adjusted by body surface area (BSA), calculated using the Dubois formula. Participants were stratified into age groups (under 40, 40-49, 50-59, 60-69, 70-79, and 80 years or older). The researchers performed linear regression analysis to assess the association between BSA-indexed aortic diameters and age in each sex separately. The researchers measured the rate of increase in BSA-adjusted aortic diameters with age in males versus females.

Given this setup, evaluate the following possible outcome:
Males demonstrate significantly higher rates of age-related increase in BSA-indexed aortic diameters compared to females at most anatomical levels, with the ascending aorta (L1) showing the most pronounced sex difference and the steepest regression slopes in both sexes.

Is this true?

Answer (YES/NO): NO